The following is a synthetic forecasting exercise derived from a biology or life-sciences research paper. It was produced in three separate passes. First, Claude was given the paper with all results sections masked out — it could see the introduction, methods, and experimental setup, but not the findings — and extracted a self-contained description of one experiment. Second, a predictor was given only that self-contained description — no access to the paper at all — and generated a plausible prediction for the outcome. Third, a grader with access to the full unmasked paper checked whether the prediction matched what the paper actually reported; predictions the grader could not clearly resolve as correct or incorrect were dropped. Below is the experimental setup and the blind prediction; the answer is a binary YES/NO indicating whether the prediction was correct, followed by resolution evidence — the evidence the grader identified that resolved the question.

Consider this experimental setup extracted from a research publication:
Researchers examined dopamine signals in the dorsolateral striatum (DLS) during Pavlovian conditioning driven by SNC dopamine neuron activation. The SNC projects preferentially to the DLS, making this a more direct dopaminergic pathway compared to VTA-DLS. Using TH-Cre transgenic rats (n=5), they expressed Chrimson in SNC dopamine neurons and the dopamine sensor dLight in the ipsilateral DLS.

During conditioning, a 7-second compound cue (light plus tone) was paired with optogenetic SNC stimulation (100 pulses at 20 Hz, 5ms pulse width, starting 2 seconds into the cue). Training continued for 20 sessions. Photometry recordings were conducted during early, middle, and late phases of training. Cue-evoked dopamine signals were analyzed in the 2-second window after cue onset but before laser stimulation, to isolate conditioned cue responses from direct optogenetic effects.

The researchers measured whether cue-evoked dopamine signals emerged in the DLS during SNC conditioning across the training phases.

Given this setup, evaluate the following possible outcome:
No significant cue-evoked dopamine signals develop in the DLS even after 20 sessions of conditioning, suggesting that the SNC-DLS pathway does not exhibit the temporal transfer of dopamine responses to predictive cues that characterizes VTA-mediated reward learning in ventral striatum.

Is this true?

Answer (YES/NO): NO